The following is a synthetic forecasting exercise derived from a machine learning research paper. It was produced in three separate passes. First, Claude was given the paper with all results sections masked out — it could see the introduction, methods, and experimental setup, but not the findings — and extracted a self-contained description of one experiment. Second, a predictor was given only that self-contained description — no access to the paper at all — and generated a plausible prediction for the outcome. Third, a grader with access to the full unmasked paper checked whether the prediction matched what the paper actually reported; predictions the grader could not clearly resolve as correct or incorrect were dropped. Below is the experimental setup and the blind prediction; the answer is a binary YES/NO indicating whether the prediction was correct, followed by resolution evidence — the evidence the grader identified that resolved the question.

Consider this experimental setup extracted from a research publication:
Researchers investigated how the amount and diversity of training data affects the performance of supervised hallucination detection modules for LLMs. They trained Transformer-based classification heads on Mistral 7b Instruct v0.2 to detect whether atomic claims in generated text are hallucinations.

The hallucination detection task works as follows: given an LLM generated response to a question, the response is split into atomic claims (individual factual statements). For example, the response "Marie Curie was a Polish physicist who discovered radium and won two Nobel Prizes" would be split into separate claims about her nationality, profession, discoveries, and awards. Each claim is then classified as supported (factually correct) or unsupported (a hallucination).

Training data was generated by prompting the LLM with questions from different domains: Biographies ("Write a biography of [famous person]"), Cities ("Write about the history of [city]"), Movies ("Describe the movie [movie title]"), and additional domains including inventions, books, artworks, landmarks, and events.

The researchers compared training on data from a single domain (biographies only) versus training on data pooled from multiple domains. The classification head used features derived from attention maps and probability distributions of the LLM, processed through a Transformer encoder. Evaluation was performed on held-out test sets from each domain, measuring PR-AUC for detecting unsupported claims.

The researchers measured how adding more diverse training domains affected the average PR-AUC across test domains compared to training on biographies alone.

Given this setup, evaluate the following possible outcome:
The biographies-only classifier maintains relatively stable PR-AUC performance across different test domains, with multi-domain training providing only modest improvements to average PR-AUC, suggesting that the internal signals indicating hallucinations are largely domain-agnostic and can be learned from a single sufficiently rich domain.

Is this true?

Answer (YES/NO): YES